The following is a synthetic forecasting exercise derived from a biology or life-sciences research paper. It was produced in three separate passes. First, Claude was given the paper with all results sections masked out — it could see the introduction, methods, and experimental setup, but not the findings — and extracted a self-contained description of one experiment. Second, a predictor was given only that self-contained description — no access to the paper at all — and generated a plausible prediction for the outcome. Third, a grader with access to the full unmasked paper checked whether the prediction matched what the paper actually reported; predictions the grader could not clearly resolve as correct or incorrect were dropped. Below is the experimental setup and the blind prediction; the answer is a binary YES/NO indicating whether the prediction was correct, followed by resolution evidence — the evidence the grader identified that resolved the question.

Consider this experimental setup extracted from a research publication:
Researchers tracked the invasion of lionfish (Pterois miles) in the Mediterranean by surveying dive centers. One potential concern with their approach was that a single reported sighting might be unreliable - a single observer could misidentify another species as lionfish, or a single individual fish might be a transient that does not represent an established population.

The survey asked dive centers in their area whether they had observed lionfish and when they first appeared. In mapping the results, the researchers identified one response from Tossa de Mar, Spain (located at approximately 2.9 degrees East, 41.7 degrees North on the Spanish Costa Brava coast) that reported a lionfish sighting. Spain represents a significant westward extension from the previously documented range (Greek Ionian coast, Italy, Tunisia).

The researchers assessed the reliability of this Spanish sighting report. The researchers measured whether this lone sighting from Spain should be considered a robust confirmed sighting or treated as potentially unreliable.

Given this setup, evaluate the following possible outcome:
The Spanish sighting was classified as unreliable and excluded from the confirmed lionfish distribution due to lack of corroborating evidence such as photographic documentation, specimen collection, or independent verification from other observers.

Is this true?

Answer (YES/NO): NO